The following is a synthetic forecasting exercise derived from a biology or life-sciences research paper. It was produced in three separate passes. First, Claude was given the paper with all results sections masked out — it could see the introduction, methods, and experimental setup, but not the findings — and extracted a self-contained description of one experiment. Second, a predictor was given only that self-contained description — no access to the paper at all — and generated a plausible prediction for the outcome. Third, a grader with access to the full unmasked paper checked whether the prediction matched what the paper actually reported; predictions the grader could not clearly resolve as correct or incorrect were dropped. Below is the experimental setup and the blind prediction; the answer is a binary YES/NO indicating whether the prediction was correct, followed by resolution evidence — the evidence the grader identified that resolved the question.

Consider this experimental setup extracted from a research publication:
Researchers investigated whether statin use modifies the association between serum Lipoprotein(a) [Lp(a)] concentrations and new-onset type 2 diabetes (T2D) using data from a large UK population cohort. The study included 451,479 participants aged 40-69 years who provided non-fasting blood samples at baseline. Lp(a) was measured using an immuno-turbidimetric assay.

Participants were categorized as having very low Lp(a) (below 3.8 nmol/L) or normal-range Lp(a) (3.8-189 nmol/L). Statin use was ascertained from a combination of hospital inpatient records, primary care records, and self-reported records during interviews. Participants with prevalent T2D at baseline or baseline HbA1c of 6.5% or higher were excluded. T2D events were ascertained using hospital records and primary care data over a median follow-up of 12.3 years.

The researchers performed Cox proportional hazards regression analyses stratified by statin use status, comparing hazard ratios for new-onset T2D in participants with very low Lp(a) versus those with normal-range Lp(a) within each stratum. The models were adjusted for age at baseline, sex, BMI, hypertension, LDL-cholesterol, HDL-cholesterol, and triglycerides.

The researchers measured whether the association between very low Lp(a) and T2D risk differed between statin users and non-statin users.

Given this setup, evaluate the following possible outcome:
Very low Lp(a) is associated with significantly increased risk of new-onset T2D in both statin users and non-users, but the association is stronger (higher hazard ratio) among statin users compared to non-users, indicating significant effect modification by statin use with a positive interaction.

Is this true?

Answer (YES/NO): NO